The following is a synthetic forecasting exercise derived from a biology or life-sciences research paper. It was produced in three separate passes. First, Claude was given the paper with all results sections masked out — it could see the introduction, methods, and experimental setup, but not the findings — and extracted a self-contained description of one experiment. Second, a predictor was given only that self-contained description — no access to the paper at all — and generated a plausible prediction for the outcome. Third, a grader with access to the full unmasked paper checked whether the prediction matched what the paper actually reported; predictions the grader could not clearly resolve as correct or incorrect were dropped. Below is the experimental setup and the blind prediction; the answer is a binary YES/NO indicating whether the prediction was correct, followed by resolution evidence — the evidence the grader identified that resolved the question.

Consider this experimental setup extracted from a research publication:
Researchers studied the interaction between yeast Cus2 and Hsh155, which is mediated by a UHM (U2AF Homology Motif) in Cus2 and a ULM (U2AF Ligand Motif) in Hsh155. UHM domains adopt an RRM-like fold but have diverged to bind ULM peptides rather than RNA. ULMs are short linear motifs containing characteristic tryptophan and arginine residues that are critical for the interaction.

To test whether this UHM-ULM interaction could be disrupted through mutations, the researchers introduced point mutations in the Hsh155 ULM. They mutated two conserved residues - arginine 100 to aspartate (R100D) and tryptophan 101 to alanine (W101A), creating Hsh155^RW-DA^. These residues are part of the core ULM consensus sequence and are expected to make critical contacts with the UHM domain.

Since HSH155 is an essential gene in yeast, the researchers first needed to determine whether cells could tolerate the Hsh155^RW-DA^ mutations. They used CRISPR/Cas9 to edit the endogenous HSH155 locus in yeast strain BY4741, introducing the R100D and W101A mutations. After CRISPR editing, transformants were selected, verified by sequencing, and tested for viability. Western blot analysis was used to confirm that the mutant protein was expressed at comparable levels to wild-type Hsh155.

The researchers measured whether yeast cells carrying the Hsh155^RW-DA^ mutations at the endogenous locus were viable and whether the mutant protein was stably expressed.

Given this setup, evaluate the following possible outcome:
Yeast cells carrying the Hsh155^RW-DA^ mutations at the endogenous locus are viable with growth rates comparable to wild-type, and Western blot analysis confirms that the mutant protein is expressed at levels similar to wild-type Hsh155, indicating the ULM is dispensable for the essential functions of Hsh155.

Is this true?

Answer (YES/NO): YES